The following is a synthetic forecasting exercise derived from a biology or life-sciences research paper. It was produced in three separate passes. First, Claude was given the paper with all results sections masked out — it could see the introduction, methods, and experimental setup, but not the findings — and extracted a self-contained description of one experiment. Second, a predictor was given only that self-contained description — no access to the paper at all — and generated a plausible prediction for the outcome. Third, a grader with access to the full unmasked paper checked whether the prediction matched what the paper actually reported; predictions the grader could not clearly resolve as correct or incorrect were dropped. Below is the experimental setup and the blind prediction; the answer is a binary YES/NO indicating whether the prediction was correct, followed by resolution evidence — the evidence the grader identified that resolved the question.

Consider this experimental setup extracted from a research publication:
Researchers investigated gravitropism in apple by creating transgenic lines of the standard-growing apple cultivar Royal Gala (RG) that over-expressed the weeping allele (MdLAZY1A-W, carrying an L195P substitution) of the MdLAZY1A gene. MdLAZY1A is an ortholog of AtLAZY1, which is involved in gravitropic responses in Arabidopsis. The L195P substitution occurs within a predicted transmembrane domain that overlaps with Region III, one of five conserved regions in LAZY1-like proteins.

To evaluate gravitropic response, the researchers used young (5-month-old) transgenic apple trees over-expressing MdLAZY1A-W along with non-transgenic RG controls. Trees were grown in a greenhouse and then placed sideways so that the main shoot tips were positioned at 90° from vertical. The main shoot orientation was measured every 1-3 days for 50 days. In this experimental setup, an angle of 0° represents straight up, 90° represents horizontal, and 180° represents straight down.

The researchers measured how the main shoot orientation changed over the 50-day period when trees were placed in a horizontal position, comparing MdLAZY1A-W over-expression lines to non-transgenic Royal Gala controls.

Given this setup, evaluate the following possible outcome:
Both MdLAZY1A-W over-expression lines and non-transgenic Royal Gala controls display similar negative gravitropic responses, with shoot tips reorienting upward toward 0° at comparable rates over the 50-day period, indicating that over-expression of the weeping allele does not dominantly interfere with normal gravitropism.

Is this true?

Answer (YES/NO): NO